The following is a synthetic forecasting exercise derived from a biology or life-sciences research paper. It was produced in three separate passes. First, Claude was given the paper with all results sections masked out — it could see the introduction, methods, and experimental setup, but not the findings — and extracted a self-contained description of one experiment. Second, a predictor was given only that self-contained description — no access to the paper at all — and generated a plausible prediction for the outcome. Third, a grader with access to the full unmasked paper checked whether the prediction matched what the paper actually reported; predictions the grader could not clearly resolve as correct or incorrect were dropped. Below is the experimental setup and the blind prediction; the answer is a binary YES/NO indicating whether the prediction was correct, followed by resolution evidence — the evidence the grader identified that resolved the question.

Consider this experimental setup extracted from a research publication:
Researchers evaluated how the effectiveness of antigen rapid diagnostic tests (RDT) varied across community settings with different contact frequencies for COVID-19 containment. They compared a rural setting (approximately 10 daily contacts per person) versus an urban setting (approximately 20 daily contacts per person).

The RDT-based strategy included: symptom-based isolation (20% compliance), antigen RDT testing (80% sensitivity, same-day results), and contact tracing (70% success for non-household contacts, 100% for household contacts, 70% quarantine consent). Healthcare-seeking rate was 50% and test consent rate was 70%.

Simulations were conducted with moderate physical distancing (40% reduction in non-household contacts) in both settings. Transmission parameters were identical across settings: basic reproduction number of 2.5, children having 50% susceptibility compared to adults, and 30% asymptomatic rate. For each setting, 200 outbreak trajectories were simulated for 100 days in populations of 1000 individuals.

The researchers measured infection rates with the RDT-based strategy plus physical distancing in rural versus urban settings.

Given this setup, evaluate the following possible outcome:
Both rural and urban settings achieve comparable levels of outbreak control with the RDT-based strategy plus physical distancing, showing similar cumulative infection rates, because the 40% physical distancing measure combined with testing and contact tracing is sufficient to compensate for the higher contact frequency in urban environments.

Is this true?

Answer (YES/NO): NO